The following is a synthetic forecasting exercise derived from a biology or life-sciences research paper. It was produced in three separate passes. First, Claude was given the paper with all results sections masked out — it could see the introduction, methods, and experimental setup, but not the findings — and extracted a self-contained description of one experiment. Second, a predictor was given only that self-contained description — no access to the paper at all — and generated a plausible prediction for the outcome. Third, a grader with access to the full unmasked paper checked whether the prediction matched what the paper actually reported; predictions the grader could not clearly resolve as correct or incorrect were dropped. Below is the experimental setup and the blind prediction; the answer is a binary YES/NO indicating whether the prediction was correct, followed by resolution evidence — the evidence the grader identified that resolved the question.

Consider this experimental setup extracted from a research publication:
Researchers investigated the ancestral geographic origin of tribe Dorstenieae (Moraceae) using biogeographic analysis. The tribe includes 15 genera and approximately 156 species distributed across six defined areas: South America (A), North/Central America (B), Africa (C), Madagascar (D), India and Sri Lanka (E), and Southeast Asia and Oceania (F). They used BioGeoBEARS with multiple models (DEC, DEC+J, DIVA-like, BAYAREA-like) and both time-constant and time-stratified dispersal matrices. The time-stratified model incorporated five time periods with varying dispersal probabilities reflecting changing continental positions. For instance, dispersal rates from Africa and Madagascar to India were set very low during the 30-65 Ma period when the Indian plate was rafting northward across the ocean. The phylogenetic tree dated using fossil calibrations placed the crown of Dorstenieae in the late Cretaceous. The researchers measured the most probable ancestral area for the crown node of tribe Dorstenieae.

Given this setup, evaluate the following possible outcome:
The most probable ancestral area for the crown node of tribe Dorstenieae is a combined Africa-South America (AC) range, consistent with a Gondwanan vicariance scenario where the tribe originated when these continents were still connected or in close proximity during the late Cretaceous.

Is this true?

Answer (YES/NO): NO